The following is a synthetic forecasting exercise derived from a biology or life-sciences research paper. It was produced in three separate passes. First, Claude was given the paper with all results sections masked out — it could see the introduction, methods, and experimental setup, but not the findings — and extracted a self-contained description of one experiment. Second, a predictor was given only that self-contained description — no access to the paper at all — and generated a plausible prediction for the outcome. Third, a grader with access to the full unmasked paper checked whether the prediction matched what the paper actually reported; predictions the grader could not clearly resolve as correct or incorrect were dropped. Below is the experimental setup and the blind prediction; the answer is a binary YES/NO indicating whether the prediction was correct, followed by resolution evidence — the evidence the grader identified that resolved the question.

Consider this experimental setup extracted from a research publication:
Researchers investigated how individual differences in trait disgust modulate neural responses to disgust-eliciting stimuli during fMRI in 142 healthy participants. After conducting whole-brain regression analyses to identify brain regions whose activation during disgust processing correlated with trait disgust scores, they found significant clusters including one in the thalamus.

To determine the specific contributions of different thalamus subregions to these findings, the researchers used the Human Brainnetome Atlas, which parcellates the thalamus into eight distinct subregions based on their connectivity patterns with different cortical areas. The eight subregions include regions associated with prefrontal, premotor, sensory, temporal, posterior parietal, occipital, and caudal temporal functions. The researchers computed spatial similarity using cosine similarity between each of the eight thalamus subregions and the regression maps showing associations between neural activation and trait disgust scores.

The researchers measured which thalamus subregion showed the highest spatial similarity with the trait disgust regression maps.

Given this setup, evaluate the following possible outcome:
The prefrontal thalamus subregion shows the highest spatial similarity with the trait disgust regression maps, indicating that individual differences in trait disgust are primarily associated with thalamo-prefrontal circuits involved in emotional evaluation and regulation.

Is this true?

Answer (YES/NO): NO